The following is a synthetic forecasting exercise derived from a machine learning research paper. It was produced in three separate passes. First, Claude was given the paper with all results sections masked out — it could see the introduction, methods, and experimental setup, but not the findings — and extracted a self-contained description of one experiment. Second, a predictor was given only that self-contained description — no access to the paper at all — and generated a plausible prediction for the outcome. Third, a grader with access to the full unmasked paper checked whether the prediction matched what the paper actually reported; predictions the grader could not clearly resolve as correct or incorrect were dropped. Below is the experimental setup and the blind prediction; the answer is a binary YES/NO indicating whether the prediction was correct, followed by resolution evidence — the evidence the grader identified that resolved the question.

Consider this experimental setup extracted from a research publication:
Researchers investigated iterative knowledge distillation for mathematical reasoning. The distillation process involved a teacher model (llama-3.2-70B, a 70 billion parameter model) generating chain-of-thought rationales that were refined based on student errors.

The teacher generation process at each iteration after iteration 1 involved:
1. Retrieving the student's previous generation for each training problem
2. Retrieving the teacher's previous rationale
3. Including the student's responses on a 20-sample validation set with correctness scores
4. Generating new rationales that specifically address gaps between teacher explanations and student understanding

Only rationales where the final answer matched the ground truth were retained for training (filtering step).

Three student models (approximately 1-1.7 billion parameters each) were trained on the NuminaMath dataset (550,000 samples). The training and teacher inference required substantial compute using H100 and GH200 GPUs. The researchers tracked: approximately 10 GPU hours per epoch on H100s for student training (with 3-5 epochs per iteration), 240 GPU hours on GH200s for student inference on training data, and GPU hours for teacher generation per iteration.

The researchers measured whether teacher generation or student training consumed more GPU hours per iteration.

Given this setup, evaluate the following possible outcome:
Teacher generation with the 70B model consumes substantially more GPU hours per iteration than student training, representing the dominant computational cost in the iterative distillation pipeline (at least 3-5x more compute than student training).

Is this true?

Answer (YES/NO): YES